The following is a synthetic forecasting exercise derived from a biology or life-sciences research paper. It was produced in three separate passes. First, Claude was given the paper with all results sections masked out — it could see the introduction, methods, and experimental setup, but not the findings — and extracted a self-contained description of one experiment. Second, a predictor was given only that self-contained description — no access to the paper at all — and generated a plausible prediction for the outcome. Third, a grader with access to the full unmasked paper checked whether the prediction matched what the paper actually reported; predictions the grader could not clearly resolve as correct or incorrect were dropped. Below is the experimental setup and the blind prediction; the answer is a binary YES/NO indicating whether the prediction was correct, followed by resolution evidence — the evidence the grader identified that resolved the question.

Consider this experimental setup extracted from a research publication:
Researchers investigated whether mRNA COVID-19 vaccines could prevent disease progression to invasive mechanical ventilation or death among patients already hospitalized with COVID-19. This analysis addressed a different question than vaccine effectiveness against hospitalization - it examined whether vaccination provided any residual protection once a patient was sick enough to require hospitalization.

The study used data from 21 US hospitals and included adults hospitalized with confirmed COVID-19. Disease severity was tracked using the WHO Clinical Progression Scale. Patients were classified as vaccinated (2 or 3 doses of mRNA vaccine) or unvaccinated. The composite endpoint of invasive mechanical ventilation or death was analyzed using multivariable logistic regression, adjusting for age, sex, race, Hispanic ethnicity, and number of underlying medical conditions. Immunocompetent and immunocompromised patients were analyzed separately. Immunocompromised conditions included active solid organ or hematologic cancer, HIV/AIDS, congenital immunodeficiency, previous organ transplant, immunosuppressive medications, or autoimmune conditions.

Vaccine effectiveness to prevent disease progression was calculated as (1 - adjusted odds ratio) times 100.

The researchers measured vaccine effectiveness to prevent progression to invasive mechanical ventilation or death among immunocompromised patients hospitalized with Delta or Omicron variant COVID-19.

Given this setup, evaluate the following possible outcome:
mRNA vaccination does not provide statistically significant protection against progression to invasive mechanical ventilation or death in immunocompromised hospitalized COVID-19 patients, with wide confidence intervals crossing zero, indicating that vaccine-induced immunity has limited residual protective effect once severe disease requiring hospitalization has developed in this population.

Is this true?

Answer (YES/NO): YES